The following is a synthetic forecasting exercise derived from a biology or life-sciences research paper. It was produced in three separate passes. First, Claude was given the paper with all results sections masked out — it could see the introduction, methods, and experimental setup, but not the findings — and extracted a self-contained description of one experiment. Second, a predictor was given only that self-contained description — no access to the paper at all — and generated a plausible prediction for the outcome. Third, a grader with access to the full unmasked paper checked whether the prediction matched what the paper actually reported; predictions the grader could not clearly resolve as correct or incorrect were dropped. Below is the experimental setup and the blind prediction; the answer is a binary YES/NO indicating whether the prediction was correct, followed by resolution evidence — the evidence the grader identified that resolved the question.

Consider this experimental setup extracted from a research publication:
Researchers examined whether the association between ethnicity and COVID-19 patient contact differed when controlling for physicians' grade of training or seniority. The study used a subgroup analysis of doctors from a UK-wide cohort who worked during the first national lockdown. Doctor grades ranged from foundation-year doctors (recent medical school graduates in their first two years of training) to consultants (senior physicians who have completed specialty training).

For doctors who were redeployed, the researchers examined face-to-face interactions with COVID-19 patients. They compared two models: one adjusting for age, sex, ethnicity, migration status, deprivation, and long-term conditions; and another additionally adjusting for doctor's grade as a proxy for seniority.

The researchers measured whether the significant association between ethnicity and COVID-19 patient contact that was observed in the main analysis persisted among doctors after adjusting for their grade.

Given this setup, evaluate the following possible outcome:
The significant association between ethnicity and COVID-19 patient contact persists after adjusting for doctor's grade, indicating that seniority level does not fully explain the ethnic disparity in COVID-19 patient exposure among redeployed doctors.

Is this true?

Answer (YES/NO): NO